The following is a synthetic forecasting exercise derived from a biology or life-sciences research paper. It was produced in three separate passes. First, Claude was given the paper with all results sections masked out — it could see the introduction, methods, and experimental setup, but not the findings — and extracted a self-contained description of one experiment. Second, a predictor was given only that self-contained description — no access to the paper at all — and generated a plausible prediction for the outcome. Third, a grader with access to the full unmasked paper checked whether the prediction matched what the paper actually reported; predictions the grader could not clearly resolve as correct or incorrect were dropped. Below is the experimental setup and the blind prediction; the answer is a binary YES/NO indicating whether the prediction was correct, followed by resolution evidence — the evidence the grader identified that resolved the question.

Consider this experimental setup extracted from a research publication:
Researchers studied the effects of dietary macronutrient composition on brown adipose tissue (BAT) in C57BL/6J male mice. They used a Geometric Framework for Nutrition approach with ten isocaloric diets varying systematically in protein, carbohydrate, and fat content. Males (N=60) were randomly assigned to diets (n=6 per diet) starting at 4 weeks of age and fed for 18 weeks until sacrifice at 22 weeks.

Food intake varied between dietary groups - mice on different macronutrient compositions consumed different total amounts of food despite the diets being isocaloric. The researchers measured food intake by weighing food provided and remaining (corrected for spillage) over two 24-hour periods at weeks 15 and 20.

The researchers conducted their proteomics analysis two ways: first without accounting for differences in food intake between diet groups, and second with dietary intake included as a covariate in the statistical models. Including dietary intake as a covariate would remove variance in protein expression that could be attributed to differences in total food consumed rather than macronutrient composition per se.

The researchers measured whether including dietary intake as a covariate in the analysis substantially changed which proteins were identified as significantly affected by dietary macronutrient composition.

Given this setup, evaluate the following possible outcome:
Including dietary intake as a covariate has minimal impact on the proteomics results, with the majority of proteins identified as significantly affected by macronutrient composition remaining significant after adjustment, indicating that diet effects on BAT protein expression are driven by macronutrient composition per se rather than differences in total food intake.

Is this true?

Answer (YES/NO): YES